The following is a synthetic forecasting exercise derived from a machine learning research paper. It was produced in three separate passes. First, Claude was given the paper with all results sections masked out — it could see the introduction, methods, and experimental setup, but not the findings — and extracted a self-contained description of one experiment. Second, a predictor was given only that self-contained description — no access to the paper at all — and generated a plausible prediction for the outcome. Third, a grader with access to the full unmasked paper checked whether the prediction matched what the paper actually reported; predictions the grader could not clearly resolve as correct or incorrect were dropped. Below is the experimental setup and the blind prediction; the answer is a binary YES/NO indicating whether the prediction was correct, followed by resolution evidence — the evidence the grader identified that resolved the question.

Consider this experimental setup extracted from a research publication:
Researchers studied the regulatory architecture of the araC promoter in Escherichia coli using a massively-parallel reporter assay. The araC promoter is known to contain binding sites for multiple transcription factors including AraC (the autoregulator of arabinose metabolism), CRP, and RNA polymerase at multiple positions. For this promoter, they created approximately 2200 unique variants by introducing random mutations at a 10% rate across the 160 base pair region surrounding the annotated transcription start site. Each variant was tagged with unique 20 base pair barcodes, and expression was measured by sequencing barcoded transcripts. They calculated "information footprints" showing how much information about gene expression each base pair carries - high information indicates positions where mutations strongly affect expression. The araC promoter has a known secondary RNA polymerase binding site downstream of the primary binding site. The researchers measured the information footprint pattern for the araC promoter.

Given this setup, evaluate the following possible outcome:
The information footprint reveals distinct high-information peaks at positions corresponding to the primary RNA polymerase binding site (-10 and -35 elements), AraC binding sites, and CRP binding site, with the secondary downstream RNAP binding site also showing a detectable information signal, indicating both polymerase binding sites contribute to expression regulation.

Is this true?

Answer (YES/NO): NO